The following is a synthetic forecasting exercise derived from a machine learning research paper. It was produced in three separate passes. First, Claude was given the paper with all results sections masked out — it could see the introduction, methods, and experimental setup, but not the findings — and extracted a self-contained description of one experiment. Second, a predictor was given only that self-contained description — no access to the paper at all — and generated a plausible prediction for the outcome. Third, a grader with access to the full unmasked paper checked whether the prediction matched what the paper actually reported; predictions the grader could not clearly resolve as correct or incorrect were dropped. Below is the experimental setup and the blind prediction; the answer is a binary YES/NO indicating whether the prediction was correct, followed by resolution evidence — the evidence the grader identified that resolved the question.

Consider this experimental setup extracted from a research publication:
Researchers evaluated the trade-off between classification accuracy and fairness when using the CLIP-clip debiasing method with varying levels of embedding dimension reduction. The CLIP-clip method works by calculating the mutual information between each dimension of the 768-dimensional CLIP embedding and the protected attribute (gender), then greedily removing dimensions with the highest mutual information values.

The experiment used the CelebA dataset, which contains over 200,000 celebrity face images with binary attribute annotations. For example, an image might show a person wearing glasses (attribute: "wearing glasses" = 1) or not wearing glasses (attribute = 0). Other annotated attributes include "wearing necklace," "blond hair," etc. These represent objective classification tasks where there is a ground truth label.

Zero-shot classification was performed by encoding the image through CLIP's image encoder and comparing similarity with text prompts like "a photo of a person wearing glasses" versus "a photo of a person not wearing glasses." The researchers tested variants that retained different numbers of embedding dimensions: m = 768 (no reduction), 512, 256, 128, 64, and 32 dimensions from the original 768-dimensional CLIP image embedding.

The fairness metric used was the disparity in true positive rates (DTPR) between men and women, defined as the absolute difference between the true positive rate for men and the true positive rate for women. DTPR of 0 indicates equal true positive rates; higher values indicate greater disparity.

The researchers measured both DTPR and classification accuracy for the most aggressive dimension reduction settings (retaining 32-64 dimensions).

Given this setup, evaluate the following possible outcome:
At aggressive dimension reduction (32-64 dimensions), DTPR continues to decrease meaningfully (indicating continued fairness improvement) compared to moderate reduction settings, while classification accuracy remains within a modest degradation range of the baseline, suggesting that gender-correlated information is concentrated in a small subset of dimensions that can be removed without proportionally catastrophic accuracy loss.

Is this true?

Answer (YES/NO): NO